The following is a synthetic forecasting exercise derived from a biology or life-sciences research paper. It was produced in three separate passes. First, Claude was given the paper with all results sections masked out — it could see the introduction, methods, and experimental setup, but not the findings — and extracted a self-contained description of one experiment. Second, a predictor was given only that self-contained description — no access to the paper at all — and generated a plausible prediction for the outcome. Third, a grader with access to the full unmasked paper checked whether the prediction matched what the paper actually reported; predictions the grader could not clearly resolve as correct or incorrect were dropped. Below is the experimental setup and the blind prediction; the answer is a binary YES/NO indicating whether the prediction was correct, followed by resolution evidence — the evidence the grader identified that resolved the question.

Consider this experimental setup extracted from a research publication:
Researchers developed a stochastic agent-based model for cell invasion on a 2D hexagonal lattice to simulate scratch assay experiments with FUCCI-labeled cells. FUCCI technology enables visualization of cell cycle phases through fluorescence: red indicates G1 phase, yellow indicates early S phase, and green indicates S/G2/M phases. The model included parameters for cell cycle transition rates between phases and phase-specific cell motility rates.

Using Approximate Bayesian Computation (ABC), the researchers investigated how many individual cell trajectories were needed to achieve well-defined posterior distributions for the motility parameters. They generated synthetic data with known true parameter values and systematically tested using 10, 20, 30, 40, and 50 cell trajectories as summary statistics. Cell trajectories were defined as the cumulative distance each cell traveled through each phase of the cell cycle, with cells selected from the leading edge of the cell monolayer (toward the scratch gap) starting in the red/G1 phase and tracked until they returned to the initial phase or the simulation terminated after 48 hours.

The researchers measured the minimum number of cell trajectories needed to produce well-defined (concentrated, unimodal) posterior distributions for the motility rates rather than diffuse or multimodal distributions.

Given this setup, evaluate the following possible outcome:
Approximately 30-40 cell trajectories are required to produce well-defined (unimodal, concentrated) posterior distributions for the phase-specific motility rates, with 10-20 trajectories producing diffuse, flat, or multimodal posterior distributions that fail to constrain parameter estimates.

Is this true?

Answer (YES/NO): NO